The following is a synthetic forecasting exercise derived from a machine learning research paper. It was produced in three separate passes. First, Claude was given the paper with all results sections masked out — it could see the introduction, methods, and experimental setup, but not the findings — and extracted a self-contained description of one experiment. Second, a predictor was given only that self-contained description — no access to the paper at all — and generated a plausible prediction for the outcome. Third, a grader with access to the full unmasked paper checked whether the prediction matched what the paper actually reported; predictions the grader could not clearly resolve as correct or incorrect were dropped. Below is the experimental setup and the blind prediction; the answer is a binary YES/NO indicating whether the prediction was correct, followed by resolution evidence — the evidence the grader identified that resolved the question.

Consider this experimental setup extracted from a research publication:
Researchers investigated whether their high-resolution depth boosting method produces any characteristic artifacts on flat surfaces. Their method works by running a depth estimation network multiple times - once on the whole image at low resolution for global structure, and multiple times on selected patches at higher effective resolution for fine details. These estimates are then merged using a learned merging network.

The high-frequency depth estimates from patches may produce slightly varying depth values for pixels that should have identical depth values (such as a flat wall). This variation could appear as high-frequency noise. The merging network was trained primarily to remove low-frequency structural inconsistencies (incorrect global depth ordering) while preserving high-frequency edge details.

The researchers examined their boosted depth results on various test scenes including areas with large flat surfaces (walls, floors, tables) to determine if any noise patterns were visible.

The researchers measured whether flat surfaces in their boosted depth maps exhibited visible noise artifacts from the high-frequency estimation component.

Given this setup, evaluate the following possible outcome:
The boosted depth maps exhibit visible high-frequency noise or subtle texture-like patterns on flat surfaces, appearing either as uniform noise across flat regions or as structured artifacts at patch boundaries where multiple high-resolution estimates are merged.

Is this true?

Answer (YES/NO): YES